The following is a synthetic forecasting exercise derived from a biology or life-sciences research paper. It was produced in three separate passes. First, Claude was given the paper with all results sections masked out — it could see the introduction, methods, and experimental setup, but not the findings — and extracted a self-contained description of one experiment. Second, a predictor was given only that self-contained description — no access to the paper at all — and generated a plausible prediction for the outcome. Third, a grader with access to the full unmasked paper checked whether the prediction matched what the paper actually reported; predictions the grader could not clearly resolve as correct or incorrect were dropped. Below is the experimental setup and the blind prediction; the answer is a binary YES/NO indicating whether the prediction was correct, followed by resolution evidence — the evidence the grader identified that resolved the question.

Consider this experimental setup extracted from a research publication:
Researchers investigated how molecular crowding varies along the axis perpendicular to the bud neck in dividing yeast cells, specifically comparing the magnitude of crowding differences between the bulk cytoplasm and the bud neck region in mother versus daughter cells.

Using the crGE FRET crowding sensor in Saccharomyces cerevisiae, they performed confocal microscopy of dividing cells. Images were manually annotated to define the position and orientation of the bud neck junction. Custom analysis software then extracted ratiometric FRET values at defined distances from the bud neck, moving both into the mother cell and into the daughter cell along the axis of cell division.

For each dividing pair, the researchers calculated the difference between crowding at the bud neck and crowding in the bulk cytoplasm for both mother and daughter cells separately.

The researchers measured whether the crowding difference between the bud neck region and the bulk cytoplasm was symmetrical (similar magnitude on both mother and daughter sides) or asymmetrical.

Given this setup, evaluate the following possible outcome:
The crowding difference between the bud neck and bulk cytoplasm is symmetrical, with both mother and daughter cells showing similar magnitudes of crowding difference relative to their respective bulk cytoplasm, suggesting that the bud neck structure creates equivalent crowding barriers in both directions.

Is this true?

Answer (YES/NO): NO